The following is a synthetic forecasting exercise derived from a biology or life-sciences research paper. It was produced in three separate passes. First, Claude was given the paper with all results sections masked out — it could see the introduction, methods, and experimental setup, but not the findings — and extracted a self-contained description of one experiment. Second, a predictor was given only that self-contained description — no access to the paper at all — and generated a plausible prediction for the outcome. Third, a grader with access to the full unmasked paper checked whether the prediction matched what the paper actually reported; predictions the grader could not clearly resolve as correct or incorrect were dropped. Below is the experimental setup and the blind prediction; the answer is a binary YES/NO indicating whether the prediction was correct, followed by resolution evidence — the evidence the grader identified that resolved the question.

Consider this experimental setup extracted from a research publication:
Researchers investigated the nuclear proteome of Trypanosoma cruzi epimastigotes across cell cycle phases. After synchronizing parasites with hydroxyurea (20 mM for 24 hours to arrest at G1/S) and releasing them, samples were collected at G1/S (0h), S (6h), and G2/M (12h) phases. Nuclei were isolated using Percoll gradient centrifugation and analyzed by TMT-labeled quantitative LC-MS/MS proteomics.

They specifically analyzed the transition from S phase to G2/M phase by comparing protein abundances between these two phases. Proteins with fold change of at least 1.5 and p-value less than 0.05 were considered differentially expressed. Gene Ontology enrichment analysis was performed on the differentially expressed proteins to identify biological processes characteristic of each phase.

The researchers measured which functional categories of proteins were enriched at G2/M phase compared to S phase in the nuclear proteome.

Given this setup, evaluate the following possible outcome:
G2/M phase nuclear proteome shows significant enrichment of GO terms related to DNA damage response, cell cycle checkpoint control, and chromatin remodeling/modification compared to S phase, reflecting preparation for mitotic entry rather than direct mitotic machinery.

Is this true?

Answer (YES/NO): NO